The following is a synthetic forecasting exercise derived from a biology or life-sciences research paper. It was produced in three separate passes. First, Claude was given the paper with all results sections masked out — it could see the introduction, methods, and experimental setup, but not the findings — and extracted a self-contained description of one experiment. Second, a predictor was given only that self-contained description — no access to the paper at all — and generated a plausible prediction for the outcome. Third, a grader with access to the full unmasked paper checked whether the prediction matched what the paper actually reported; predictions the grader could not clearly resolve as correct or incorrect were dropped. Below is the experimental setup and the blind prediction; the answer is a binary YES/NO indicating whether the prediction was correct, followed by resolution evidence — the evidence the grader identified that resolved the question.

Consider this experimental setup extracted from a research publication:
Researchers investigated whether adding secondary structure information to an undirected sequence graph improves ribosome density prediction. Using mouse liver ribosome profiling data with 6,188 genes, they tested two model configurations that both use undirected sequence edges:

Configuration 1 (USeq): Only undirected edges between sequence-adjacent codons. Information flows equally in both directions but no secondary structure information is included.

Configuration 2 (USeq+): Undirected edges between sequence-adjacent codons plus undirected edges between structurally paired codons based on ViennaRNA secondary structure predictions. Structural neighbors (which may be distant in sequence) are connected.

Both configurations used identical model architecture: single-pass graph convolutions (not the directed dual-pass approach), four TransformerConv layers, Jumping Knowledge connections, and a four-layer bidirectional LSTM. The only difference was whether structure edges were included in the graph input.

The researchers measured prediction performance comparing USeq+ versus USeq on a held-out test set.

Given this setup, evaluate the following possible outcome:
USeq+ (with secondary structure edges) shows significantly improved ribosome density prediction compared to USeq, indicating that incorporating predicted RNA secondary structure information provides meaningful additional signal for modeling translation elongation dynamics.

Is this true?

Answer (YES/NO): NO